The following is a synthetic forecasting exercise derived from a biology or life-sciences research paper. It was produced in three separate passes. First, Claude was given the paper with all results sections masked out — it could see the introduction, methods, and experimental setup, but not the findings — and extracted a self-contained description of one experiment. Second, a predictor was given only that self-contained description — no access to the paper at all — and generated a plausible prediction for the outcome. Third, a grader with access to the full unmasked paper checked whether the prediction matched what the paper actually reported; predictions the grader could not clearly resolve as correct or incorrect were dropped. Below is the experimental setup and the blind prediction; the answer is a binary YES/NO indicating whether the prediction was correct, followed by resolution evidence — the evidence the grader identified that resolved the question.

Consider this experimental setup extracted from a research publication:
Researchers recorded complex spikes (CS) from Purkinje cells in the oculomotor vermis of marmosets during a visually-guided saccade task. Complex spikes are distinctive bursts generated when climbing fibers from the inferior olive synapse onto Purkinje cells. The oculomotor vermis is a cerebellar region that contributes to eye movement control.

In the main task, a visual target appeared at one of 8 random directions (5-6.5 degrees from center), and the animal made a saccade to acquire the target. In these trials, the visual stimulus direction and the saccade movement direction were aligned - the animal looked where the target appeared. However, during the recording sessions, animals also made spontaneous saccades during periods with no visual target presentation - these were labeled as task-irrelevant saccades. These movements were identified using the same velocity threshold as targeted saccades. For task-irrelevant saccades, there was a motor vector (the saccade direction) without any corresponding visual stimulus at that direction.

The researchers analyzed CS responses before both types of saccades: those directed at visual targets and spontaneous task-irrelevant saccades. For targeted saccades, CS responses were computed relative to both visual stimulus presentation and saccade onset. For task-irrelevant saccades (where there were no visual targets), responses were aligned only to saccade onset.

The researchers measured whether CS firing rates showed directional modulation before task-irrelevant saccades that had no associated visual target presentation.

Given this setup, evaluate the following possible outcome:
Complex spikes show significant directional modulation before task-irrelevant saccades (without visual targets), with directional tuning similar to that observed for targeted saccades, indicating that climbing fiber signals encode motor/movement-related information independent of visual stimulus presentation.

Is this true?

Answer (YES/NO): NO